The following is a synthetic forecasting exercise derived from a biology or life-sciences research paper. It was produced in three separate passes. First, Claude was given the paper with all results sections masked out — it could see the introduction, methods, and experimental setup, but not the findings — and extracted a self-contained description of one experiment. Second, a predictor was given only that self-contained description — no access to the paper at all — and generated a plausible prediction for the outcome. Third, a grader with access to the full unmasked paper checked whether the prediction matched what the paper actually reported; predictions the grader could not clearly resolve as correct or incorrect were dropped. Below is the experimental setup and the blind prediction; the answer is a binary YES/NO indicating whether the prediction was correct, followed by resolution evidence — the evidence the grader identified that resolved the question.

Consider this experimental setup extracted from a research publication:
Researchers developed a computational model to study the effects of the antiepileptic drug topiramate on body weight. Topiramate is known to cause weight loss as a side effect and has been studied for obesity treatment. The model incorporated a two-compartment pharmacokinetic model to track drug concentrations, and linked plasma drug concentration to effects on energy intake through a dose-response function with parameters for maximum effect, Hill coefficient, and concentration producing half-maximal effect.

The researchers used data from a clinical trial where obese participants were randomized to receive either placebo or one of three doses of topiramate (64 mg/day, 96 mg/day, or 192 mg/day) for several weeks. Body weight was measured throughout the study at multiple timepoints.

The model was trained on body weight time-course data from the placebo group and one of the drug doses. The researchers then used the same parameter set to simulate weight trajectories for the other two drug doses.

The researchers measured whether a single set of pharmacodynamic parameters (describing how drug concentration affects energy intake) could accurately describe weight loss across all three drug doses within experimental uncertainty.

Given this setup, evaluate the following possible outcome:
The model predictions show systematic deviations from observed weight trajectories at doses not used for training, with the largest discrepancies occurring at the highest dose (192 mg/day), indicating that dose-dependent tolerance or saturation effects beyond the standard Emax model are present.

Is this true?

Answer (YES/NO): NO